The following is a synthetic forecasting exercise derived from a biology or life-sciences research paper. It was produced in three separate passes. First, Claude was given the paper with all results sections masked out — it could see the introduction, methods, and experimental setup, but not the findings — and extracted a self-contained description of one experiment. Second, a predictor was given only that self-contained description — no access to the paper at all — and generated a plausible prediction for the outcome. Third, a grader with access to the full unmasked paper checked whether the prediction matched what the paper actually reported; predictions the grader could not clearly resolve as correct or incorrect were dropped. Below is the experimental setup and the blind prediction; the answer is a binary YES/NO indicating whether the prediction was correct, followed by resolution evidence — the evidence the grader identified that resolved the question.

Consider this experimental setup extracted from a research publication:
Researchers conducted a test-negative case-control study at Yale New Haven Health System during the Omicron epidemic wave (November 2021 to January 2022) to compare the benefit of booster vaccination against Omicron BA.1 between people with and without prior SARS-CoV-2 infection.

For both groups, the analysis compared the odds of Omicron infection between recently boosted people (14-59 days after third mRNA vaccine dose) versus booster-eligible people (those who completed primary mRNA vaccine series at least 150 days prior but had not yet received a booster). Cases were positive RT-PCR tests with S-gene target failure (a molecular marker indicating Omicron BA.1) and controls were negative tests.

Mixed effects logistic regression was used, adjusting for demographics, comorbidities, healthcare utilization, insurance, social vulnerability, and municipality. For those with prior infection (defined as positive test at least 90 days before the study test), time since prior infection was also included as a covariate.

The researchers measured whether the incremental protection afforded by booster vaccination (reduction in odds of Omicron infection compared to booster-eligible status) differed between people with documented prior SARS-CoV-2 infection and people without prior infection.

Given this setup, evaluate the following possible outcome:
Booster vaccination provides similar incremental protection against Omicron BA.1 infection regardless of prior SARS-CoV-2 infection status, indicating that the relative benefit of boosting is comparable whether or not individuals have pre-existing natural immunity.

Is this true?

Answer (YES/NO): NO